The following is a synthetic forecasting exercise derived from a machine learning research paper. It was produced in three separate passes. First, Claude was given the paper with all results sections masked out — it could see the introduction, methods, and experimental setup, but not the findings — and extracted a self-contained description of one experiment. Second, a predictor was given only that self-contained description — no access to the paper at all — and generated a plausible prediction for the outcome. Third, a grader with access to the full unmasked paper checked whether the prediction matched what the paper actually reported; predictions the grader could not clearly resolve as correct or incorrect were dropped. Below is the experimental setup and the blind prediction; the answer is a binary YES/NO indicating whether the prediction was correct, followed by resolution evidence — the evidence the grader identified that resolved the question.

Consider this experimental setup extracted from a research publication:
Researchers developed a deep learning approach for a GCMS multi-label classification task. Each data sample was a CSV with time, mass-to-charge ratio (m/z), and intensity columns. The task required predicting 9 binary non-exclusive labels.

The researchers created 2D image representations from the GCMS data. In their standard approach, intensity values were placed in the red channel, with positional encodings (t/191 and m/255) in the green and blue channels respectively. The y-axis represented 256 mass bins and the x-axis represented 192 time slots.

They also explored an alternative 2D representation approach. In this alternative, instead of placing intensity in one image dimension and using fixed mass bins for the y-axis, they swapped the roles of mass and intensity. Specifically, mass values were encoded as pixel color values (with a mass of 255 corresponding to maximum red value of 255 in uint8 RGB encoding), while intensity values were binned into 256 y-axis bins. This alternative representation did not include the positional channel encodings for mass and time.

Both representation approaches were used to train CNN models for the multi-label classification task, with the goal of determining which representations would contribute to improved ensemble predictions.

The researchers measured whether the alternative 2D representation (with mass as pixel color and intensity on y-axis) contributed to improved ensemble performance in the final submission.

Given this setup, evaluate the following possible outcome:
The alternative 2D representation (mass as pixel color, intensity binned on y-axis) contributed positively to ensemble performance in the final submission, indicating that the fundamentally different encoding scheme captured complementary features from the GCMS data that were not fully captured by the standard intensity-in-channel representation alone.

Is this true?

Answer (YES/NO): NO